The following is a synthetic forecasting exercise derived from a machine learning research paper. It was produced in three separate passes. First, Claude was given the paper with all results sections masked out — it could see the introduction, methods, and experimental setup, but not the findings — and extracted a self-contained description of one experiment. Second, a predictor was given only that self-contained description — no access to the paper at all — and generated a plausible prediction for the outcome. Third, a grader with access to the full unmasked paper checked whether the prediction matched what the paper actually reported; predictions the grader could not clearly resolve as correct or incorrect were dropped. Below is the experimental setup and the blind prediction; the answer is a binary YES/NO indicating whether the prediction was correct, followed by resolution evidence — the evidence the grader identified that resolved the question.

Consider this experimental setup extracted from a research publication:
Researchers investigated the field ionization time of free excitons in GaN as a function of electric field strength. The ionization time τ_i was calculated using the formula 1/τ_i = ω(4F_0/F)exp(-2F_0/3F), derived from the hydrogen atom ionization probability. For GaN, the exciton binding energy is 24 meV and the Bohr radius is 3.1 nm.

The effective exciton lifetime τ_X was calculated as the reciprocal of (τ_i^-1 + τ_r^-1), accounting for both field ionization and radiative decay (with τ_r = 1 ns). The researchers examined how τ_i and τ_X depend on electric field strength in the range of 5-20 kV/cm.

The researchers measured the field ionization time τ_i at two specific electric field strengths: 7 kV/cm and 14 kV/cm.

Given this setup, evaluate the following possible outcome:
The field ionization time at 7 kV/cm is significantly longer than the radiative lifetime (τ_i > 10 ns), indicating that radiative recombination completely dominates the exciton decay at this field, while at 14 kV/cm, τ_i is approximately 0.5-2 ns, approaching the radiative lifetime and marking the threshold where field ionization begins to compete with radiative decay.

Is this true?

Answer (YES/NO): NO